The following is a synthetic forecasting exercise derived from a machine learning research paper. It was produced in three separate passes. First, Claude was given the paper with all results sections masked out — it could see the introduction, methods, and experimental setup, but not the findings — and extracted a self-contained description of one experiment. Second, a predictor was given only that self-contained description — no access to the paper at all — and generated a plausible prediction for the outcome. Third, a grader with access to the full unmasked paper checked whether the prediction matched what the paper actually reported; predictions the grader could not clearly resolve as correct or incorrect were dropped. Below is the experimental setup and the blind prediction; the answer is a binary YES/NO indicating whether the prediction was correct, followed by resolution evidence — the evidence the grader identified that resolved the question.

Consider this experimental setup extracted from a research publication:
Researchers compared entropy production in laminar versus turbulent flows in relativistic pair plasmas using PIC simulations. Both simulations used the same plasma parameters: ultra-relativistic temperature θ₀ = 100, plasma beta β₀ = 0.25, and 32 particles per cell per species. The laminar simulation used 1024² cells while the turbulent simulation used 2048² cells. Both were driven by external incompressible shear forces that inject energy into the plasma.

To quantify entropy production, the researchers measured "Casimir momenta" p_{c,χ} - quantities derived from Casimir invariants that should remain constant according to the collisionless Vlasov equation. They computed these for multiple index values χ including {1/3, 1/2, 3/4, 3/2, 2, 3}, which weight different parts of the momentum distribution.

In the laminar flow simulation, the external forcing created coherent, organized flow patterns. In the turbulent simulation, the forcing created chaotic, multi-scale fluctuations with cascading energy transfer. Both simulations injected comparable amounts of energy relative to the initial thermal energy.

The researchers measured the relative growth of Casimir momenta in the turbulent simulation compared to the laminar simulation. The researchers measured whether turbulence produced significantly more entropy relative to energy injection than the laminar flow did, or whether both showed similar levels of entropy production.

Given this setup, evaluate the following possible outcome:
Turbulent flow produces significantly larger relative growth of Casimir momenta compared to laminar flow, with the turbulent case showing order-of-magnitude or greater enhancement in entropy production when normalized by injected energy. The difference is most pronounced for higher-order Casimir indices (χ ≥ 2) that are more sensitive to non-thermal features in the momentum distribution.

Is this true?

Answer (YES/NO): NO